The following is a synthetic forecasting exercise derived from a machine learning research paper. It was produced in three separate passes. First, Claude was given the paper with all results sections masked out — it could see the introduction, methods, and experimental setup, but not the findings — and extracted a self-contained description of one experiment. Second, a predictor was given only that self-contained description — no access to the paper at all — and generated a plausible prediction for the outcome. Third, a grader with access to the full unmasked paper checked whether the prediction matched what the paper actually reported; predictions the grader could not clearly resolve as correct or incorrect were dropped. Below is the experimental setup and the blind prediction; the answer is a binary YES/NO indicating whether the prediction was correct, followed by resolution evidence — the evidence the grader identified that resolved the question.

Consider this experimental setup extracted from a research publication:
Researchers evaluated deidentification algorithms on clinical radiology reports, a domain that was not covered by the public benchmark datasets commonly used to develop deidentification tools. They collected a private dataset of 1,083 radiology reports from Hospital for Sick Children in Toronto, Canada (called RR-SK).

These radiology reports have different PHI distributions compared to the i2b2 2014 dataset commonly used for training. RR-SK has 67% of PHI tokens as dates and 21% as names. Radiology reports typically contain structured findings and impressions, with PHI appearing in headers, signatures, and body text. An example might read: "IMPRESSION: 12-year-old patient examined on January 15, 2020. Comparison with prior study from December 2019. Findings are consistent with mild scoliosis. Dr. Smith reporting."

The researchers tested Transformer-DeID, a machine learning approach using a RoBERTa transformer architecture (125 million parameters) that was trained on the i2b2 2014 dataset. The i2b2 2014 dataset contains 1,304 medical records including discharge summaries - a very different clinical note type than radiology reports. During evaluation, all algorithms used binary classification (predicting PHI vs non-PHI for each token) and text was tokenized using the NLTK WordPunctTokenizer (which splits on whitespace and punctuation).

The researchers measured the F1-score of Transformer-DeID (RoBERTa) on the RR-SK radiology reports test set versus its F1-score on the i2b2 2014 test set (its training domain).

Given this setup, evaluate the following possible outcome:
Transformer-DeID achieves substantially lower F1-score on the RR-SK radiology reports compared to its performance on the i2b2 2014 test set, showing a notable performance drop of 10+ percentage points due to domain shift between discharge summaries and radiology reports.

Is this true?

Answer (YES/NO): YES